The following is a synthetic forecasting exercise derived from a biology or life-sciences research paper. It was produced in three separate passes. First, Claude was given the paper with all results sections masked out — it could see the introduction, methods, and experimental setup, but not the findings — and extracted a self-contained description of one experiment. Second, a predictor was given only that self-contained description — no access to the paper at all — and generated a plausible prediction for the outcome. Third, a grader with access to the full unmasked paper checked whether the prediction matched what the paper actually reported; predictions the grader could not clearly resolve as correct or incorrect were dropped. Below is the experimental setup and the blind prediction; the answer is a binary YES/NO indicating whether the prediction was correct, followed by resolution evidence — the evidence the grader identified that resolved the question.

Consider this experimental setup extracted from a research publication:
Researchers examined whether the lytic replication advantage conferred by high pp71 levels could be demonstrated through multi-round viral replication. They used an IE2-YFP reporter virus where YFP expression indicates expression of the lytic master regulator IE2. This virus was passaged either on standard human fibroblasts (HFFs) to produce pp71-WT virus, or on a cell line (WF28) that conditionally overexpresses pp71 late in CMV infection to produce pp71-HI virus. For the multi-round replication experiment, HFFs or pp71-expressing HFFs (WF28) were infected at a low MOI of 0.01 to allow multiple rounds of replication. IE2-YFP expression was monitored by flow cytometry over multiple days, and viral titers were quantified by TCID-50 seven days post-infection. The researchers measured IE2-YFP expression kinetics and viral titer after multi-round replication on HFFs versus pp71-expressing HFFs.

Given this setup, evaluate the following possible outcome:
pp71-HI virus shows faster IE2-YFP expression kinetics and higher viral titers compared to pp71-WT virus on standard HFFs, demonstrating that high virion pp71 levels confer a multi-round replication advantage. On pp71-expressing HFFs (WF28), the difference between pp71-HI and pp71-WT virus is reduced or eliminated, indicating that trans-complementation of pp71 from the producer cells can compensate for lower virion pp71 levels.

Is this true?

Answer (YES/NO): NO